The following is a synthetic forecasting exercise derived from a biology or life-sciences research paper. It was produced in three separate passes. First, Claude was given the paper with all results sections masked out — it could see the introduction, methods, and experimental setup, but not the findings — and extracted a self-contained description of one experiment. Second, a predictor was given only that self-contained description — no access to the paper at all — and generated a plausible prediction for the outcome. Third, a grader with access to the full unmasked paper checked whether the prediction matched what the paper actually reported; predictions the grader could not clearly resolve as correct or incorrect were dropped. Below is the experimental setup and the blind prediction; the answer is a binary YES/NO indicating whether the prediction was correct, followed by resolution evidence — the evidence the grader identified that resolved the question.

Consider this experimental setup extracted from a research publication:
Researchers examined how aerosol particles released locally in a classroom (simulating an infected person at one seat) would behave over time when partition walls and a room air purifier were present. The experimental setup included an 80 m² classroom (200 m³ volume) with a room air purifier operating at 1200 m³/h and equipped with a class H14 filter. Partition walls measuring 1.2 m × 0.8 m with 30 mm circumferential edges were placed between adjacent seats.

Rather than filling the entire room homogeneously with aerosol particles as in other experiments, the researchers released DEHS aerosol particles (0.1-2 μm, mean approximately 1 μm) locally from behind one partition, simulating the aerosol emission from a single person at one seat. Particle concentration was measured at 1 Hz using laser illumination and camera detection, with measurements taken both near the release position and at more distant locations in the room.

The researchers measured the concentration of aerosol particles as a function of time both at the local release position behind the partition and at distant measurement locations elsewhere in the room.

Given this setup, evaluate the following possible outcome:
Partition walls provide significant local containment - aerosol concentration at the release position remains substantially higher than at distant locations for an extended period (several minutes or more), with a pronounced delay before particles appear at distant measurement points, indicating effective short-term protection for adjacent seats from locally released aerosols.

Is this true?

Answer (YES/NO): NO